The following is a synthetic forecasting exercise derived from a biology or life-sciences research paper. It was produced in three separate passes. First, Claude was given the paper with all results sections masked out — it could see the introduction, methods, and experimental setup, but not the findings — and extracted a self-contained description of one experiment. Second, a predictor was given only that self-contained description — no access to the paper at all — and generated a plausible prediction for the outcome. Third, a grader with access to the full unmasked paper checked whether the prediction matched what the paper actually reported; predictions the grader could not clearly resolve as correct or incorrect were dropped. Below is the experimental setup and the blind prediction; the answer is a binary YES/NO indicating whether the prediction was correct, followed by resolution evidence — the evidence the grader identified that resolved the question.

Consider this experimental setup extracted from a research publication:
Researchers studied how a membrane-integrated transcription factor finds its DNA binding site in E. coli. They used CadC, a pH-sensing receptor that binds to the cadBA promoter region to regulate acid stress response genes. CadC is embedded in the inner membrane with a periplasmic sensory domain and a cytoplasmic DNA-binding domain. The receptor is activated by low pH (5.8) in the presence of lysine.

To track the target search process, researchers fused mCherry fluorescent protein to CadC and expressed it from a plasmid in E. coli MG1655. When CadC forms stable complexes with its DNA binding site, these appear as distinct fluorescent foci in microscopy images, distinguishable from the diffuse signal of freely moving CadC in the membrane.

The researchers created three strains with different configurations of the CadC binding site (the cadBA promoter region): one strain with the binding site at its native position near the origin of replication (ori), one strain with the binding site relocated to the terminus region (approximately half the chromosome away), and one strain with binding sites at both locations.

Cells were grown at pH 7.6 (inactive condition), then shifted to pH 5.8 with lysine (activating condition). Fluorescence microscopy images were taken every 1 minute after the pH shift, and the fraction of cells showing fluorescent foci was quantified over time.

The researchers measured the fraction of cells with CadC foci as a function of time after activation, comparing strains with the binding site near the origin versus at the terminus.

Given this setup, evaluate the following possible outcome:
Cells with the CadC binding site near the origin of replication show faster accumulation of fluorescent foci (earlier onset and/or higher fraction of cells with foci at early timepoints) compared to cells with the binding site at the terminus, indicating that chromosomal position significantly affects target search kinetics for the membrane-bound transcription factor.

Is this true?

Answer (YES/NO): NO